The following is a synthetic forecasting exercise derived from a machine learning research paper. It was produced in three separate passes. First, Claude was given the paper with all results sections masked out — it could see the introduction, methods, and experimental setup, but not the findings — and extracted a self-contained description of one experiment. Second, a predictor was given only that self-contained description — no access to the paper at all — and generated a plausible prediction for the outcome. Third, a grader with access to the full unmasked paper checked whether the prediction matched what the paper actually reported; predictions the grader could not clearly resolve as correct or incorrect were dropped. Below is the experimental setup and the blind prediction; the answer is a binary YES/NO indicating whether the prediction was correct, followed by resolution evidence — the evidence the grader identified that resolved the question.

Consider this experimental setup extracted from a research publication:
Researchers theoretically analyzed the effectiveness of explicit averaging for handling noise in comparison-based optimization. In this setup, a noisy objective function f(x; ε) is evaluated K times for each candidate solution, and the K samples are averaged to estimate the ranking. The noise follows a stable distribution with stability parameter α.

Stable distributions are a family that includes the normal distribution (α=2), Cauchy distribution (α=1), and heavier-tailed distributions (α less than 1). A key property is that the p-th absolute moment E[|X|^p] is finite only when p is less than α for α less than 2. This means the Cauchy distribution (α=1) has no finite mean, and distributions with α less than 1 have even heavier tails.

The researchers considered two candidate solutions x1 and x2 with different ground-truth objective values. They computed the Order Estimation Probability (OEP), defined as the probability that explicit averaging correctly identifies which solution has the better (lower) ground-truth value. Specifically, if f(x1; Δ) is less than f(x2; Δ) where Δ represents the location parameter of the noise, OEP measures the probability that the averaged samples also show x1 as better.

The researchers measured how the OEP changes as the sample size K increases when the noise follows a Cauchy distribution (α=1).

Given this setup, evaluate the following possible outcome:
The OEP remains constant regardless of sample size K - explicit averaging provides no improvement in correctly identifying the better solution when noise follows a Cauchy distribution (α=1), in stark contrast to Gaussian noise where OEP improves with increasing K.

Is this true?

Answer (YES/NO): YES